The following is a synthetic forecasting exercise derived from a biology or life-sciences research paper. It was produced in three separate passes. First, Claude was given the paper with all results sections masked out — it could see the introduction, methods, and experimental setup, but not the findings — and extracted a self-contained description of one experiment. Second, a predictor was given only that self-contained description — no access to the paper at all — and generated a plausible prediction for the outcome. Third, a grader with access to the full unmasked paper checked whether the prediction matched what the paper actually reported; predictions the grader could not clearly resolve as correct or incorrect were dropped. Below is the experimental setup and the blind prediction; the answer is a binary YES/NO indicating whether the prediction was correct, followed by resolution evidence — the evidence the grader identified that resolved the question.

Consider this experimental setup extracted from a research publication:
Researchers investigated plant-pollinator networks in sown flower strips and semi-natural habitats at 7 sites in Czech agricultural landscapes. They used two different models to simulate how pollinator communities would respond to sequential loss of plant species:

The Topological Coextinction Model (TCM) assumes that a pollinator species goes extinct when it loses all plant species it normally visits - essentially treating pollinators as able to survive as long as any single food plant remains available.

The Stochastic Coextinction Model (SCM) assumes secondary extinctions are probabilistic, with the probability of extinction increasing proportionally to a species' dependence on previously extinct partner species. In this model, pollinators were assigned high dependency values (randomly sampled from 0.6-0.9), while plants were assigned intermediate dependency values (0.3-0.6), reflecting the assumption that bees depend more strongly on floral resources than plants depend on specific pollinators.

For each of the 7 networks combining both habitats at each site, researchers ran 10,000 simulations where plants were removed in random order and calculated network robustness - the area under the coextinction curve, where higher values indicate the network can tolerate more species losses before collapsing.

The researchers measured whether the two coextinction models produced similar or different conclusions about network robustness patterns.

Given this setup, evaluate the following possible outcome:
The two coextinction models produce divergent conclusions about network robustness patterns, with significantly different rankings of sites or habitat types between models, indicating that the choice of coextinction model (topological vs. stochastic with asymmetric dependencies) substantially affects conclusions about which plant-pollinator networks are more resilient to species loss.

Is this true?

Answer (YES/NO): NO